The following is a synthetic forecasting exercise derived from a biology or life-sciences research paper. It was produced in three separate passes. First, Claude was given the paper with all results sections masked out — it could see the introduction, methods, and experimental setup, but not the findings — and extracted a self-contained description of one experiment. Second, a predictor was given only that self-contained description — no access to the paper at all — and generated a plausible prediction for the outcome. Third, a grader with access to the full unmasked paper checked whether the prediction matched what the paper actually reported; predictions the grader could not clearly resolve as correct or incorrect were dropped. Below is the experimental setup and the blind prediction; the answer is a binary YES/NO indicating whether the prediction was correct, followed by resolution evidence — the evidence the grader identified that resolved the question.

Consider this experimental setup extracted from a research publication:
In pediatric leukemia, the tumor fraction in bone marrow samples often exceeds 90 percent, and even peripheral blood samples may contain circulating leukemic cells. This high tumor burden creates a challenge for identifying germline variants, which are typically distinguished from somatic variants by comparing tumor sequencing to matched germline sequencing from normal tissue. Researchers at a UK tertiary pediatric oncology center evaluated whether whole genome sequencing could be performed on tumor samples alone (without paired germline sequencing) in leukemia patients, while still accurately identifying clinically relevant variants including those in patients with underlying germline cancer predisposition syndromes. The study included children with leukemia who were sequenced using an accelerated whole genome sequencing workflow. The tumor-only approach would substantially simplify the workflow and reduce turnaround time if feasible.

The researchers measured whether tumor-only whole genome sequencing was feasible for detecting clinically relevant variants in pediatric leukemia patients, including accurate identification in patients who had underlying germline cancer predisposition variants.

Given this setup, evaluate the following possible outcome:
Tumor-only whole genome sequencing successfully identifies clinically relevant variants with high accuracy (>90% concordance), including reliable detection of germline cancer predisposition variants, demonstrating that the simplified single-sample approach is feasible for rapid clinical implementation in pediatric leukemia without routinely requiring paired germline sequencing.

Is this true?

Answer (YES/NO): YES